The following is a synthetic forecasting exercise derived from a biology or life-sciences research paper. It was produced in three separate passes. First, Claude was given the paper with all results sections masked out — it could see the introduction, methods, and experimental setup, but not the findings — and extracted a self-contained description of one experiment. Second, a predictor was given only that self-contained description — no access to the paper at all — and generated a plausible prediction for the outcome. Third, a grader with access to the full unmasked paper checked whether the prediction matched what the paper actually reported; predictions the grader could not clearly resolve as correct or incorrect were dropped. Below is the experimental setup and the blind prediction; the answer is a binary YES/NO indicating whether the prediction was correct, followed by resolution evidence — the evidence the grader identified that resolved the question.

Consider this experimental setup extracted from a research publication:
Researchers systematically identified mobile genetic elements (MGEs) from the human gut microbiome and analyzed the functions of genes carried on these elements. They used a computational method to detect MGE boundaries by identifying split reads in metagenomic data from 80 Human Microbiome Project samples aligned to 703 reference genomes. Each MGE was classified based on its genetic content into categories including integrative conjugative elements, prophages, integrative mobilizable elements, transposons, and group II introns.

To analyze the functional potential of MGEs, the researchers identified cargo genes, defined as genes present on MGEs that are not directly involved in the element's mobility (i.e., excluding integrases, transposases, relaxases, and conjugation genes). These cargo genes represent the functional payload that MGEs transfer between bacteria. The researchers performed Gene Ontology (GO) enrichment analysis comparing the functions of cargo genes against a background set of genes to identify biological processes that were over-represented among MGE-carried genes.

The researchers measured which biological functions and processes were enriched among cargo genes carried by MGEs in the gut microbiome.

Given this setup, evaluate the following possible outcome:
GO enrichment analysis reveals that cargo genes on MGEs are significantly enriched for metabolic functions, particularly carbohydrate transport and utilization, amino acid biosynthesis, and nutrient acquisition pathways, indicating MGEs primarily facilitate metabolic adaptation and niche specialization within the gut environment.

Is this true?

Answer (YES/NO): NO